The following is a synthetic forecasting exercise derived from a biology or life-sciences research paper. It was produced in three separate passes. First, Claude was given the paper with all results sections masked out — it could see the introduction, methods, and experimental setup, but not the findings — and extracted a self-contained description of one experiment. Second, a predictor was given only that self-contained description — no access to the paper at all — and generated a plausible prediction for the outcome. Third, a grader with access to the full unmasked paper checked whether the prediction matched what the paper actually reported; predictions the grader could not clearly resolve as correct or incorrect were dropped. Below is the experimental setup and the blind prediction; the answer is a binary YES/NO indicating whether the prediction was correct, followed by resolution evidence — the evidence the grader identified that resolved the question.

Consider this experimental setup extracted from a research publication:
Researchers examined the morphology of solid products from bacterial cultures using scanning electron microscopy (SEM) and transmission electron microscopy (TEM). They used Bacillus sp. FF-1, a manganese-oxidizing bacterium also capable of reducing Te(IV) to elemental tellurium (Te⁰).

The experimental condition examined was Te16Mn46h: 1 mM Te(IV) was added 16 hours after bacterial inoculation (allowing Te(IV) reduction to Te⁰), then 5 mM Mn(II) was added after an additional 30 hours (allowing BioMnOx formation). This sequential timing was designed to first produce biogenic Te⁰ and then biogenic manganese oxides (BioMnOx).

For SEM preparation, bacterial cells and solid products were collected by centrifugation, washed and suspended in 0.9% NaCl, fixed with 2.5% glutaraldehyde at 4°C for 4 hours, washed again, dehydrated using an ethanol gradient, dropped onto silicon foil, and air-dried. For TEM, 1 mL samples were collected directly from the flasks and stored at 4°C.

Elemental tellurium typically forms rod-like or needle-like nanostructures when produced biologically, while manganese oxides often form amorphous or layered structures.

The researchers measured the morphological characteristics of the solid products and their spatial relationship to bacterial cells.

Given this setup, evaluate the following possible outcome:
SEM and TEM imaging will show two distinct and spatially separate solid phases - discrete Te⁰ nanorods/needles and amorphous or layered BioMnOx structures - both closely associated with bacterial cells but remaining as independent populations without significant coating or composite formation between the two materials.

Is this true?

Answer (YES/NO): NO